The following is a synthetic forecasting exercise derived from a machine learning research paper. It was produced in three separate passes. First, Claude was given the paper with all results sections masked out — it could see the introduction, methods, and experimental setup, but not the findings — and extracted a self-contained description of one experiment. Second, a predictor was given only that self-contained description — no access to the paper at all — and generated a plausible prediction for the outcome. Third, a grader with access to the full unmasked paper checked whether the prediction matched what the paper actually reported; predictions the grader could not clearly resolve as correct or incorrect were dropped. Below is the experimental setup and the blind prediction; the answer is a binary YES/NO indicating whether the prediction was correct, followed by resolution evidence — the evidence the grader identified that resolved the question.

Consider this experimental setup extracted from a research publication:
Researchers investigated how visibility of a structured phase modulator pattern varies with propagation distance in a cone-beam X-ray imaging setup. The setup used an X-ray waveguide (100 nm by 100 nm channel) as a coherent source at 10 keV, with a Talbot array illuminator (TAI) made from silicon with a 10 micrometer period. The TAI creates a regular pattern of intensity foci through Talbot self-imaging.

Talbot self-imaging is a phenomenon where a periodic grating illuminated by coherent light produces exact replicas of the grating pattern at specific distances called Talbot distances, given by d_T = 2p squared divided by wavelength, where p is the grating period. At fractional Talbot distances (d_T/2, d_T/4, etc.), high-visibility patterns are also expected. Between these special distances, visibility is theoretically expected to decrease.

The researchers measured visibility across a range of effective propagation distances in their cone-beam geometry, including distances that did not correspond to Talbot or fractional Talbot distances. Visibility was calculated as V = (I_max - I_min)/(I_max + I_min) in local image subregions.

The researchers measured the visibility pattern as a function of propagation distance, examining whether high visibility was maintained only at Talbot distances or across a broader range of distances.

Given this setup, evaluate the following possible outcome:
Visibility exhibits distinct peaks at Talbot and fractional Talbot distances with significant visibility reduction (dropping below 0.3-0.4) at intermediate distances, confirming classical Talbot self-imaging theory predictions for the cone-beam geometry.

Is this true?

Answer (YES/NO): NO